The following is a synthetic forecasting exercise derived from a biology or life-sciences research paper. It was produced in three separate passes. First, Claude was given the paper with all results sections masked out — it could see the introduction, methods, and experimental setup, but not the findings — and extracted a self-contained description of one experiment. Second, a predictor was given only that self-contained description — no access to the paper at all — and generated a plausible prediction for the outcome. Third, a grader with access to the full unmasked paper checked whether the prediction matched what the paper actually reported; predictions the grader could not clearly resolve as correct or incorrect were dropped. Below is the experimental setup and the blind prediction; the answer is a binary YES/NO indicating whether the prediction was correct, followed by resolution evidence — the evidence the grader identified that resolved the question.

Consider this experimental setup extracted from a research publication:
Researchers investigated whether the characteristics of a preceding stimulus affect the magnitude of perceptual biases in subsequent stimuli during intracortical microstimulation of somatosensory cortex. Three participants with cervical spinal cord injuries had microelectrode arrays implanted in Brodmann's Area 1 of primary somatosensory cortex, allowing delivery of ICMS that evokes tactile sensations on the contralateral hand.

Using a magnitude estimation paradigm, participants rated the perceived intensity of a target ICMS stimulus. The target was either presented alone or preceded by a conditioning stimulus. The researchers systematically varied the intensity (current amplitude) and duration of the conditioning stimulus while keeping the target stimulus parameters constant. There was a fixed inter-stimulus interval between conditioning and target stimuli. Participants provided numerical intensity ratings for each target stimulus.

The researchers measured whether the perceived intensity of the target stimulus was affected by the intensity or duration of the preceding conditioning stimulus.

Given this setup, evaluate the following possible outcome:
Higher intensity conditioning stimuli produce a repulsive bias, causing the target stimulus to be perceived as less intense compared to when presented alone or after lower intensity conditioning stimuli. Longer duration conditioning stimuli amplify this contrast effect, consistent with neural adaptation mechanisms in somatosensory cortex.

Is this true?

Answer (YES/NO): NO